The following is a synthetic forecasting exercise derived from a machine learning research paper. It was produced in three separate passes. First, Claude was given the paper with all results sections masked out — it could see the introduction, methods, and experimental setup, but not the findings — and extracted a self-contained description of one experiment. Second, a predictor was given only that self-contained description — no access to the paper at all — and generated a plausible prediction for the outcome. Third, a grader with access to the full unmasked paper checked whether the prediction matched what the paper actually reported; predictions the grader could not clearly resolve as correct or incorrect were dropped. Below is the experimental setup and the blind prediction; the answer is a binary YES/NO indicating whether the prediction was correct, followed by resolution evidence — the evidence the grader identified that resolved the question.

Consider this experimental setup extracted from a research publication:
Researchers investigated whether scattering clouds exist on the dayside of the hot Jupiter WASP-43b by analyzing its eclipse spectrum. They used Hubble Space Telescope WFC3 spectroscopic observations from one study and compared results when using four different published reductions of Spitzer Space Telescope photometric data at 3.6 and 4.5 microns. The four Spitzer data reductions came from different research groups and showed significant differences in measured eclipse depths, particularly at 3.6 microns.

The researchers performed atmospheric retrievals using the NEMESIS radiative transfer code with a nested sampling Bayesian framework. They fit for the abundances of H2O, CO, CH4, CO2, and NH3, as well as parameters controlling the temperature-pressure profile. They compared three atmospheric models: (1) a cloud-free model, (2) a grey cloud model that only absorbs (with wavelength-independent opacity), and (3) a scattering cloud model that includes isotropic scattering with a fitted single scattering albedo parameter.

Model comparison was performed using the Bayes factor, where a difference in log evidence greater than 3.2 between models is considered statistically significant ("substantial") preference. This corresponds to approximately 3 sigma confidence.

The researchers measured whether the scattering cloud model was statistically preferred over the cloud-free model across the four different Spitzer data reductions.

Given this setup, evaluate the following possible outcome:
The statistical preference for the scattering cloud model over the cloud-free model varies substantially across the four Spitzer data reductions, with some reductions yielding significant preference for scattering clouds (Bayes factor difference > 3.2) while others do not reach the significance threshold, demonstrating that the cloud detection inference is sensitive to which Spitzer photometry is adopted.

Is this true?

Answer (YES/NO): YES